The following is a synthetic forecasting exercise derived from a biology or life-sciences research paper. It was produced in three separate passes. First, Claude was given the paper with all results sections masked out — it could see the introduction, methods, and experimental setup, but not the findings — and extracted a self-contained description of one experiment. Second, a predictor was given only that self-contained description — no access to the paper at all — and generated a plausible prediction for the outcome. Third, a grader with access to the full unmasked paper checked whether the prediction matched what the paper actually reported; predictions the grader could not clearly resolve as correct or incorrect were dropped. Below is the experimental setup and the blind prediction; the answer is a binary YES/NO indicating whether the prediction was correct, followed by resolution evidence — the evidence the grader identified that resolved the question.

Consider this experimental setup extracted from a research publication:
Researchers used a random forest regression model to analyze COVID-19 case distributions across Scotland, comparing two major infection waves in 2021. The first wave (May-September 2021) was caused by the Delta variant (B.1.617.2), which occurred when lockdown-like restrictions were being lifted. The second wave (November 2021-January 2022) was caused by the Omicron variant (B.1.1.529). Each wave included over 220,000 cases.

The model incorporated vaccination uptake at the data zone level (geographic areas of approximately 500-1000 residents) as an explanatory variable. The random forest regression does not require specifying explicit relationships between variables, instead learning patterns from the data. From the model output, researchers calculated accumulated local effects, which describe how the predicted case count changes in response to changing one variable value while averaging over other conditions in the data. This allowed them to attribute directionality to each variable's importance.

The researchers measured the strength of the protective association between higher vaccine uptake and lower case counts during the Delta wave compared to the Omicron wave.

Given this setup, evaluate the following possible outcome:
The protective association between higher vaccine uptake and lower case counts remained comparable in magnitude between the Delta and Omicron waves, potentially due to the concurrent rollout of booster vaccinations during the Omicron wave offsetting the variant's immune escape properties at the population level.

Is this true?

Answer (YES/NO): NO